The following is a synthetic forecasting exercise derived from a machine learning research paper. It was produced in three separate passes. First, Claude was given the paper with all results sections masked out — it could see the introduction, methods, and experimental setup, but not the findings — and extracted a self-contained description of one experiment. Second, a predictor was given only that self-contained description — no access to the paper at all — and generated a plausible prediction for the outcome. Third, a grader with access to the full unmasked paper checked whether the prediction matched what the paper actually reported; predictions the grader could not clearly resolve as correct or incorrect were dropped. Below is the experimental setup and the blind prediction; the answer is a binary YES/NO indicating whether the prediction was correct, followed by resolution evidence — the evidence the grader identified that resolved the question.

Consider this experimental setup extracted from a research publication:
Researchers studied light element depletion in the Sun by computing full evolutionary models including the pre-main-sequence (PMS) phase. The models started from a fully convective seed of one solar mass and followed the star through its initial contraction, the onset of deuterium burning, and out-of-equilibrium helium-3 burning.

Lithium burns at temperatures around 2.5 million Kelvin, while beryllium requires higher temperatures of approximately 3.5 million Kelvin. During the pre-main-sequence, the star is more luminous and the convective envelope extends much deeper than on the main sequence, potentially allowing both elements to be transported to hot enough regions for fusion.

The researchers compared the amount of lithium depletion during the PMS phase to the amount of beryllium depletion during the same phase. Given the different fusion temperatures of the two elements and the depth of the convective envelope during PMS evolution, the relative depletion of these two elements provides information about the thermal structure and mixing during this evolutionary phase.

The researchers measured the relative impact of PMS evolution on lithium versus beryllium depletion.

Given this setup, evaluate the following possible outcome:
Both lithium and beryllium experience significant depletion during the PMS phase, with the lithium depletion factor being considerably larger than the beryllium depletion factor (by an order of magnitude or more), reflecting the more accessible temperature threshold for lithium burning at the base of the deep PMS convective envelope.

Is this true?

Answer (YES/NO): NO